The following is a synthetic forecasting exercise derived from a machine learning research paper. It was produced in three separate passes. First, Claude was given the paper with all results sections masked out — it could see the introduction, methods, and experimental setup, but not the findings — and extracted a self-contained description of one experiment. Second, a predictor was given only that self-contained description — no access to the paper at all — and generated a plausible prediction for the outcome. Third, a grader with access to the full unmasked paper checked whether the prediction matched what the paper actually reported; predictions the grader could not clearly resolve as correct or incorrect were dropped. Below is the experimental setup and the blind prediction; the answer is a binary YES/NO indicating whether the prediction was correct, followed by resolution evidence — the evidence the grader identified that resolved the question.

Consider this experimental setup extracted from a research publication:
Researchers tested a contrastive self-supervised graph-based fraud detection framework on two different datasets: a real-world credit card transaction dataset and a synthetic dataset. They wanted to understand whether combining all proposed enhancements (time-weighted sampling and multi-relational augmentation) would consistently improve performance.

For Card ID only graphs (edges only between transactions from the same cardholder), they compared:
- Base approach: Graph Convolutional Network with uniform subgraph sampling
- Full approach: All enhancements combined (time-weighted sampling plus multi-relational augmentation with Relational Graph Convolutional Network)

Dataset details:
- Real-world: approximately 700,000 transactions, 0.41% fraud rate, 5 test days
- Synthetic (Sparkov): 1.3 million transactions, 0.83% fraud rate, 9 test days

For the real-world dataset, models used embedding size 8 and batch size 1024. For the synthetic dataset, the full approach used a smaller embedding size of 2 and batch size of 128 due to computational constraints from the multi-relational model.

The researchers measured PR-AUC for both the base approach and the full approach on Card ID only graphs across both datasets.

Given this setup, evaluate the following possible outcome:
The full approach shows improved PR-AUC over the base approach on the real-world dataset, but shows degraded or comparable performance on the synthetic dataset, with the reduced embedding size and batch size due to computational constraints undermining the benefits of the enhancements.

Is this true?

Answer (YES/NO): NO